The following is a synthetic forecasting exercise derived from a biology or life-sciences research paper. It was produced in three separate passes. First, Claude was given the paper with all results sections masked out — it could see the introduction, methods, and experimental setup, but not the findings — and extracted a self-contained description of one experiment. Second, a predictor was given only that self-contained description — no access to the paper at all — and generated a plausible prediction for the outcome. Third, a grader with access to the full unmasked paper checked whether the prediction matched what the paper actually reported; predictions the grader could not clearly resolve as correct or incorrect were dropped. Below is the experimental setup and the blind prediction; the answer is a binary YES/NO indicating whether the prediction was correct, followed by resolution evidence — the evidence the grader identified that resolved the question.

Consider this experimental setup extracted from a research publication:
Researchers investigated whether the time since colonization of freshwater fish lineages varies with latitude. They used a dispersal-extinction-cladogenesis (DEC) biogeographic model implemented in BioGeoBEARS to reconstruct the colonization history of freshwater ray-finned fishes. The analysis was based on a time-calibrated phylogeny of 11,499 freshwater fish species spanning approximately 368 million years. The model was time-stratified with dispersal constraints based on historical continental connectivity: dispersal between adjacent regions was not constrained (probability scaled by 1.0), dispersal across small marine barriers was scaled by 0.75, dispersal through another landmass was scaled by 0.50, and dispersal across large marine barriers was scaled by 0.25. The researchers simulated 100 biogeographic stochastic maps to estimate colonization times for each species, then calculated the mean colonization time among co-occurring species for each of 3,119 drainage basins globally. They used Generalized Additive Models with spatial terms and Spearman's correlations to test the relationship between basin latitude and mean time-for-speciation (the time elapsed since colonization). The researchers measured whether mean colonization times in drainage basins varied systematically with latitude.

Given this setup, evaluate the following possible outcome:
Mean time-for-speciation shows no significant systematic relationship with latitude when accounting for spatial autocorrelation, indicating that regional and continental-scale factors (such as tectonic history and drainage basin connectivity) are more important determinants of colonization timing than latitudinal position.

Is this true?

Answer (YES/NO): NO